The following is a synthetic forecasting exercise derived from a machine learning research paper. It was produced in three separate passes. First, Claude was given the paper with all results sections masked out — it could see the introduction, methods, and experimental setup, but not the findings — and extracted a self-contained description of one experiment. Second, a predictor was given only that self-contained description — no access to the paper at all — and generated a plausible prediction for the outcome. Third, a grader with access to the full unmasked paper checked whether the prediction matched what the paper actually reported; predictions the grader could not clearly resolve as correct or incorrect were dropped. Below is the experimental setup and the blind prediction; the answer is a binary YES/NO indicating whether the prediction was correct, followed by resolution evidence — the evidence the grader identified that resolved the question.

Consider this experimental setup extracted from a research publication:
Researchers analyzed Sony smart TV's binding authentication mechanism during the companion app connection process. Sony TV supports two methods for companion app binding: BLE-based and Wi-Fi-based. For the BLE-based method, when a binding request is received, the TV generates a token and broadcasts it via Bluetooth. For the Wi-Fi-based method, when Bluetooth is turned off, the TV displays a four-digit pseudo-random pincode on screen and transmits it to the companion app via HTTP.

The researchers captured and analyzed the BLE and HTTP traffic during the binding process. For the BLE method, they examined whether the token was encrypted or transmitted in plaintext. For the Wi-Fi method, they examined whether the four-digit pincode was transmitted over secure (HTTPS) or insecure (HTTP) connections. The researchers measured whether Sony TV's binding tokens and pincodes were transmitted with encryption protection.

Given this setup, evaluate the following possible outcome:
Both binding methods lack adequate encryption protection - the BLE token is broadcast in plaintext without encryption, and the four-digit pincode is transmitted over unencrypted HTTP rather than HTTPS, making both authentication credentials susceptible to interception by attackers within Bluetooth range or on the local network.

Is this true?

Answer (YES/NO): YES